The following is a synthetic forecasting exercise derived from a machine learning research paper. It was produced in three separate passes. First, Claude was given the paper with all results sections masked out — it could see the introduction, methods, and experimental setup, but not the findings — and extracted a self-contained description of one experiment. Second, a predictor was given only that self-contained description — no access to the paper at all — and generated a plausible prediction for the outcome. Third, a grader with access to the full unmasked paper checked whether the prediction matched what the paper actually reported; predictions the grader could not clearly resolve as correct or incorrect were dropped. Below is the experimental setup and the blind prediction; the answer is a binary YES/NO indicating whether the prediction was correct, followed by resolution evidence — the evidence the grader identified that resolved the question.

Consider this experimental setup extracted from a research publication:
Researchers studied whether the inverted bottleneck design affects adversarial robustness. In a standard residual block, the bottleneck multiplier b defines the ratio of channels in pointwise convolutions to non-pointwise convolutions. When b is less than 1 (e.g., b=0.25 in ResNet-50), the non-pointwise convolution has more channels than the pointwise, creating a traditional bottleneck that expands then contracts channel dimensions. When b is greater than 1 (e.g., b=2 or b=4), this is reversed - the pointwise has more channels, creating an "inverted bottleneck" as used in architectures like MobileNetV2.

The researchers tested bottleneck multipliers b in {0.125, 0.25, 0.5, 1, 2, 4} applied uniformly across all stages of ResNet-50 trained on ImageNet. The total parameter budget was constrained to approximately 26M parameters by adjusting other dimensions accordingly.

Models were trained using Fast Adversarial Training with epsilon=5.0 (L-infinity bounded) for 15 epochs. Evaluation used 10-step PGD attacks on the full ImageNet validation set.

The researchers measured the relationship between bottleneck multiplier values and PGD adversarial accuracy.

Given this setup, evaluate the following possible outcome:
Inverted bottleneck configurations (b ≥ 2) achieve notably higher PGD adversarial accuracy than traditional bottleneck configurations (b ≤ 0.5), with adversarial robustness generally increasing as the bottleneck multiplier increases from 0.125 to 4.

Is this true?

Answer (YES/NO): NO